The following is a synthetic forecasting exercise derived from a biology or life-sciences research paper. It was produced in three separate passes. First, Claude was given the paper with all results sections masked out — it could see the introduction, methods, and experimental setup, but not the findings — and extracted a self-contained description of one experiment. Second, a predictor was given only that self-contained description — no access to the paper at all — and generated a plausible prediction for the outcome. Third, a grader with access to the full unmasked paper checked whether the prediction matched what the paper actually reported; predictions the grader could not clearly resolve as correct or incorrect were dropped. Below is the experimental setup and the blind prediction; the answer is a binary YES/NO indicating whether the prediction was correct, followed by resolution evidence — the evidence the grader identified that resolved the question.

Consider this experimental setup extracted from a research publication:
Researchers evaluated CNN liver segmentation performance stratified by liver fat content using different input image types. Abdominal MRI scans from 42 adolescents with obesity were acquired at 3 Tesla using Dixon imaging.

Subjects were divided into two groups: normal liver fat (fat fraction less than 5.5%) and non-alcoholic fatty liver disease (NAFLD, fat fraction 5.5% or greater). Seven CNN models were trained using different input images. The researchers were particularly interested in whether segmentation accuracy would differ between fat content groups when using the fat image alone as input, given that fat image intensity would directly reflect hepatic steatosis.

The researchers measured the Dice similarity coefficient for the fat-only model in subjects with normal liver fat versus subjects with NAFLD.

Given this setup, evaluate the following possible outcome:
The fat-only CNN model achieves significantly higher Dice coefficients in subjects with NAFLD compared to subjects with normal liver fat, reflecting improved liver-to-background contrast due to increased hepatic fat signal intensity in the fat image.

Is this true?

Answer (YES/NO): NO